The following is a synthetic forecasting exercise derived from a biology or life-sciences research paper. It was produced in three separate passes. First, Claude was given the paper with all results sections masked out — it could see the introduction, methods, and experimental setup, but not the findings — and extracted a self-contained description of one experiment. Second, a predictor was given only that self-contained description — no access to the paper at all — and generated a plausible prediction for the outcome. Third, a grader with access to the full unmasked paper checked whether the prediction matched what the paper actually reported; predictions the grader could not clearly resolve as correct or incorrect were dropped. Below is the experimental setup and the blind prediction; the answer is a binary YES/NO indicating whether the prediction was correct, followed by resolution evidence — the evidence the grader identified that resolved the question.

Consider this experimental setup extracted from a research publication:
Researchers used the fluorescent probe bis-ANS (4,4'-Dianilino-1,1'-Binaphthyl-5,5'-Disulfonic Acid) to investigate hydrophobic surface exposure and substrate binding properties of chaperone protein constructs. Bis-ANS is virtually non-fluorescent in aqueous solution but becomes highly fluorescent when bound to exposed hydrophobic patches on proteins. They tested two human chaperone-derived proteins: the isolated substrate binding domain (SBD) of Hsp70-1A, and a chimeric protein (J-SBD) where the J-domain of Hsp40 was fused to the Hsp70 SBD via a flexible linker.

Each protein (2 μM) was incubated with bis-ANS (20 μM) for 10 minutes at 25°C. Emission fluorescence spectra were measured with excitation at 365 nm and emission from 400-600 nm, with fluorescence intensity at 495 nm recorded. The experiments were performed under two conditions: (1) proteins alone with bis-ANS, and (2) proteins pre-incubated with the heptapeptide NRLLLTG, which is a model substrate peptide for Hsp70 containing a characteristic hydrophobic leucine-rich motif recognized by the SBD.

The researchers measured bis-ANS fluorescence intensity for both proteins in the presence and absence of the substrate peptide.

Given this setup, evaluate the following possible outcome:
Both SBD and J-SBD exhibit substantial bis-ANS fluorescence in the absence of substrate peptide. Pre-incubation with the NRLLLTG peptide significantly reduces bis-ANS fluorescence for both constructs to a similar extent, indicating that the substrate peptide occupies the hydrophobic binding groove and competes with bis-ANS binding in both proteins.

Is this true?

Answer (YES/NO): NO